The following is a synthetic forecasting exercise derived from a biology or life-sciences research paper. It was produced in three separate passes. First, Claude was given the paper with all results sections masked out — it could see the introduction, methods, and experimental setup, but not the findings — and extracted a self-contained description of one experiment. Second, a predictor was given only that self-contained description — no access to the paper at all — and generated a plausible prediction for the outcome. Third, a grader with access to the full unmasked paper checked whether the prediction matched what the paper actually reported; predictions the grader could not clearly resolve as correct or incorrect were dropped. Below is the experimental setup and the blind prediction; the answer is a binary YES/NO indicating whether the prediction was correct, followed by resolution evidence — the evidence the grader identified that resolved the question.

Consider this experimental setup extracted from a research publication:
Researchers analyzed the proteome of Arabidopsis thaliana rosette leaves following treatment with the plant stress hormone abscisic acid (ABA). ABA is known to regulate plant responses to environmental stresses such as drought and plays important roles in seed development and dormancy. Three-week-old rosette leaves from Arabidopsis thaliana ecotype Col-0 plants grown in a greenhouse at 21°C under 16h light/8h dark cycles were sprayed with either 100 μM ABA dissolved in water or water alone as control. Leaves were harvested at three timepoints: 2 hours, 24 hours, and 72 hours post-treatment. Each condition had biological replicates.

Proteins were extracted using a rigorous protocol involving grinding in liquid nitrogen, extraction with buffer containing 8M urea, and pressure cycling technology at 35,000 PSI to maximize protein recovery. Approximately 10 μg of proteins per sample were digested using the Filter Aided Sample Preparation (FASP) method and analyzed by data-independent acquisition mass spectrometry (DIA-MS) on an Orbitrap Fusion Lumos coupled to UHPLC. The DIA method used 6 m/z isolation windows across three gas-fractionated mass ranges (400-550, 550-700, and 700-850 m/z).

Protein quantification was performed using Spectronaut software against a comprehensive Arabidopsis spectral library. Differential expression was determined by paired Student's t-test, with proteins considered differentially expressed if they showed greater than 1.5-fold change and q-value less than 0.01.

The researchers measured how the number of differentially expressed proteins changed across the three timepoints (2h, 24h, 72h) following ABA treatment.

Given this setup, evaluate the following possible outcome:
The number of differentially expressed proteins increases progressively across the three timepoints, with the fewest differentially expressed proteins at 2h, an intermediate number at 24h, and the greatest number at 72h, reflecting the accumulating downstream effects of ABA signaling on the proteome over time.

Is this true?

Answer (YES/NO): NO